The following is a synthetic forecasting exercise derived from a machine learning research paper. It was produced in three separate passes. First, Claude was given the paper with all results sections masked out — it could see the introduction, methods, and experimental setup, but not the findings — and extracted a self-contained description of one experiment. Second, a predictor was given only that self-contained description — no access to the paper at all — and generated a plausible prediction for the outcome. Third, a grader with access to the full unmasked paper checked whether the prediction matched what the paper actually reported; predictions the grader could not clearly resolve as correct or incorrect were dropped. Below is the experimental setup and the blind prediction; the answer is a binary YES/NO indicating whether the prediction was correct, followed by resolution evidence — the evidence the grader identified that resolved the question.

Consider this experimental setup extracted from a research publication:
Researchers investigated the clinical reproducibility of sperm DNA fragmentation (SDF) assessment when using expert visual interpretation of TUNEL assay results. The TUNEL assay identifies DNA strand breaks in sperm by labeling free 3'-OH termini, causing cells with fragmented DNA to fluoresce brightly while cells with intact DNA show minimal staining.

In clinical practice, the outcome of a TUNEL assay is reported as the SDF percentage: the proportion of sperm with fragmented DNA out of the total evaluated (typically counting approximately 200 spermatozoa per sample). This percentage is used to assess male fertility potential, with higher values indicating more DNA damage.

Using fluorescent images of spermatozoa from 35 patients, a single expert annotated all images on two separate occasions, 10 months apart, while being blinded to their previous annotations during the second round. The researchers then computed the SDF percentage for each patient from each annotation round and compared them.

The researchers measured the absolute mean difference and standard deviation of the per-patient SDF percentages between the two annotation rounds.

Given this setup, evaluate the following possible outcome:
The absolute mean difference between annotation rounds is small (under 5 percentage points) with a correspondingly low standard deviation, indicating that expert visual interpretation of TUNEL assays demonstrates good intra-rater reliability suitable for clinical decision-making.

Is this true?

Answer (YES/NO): NO